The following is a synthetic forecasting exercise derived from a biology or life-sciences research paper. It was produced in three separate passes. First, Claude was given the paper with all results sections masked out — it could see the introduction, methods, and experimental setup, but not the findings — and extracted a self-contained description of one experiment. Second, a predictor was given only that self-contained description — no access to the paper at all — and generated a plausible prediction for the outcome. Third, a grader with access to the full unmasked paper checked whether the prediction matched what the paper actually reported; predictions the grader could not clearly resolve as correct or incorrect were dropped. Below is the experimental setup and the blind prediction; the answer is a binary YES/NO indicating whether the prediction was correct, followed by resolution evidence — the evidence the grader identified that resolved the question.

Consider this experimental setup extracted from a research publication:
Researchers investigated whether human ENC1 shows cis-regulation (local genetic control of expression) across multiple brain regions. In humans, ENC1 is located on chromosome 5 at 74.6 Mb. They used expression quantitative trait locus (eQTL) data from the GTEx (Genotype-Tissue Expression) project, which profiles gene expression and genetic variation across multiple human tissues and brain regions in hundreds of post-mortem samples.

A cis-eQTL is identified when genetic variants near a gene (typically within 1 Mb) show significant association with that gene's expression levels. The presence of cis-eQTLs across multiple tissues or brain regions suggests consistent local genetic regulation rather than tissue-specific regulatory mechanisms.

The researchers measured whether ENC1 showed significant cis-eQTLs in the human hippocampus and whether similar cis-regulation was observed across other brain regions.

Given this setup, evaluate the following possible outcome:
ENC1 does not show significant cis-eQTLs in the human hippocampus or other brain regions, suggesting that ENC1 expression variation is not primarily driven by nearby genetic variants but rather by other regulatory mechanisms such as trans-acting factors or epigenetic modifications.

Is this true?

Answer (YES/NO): NO